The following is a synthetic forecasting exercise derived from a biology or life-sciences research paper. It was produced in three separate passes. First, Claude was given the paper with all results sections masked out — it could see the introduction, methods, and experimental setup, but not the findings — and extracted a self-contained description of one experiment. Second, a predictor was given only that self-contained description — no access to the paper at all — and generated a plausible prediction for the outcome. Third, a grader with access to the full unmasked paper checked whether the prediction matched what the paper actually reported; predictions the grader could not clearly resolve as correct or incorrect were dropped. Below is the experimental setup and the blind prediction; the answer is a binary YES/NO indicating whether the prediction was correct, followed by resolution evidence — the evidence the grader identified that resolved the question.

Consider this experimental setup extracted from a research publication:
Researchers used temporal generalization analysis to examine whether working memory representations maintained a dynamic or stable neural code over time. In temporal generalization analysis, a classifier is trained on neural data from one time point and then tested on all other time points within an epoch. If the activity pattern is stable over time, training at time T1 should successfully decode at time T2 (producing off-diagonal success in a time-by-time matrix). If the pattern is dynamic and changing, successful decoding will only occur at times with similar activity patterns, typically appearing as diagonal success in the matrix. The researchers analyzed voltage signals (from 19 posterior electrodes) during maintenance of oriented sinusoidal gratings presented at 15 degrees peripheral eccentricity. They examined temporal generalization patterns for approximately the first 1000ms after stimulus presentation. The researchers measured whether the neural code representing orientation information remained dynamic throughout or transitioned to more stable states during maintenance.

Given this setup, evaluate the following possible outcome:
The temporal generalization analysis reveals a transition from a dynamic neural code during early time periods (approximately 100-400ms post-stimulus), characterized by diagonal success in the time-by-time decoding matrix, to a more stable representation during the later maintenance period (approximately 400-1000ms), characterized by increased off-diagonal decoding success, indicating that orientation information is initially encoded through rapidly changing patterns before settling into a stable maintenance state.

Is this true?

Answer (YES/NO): YES